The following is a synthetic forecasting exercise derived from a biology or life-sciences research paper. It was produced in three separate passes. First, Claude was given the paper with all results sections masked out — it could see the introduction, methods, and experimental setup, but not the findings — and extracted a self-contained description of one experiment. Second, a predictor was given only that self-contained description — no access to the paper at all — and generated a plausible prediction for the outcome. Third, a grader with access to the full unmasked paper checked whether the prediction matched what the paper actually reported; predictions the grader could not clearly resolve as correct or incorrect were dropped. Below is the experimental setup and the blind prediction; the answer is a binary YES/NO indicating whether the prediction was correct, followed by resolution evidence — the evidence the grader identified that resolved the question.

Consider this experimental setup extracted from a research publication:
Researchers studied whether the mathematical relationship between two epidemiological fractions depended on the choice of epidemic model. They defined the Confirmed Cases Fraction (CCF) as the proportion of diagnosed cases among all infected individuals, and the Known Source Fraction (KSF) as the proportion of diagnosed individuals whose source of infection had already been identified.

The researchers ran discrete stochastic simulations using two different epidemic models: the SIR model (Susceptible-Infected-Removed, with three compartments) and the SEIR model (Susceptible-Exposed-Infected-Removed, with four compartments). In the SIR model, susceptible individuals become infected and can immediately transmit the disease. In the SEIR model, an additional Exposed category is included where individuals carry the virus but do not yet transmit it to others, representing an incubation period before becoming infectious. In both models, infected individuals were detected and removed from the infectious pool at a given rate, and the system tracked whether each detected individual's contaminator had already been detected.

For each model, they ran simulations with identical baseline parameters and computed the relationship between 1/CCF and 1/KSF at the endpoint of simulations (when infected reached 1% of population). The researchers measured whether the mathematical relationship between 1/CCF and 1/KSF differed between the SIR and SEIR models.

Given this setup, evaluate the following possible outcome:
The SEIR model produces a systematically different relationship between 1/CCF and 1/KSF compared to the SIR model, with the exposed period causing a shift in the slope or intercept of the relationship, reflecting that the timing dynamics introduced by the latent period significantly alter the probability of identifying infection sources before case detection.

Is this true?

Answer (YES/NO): NO